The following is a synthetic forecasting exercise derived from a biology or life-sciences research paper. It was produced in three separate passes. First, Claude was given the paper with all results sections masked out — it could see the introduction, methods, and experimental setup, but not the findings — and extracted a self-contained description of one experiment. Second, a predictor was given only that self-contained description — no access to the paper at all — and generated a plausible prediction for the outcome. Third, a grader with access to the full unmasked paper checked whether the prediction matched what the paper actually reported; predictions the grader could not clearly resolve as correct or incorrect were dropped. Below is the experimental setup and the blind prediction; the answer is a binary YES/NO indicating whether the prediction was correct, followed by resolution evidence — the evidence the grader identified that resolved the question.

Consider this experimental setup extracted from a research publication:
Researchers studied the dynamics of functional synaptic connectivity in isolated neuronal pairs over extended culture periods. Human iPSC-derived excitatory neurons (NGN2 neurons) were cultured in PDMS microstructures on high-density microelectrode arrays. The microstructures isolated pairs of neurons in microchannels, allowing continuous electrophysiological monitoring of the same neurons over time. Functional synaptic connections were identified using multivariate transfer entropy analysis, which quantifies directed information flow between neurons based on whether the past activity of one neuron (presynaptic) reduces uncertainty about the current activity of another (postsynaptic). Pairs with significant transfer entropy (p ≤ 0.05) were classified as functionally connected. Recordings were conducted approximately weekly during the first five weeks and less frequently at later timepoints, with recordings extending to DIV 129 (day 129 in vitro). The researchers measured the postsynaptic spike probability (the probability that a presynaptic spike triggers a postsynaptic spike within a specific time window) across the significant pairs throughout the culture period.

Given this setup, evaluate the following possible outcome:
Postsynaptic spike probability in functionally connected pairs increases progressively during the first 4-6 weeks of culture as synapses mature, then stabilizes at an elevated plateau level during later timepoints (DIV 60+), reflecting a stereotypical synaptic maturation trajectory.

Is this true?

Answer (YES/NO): NO